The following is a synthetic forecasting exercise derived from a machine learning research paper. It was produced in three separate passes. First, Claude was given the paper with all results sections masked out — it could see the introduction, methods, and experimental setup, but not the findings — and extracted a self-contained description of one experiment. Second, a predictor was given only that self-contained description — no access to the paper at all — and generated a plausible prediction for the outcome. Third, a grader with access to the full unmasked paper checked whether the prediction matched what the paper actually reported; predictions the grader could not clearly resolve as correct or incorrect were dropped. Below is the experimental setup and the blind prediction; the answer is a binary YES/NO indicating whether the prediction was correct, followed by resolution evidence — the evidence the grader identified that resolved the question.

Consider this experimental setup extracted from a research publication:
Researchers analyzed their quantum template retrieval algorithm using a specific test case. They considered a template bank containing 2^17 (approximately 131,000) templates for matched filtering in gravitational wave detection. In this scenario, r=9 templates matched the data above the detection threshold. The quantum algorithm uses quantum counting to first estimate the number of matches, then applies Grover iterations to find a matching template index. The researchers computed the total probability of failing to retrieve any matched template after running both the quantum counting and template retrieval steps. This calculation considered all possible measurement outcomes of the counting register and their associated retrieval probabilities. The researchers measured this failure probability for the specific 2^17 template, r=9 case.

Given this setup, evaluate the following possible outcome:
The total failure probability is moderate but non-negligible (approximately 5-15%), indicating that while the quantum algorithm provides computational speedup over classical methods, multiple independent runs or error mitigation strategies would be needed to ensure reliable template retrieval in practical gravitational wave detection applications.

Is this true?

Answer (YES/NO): NO